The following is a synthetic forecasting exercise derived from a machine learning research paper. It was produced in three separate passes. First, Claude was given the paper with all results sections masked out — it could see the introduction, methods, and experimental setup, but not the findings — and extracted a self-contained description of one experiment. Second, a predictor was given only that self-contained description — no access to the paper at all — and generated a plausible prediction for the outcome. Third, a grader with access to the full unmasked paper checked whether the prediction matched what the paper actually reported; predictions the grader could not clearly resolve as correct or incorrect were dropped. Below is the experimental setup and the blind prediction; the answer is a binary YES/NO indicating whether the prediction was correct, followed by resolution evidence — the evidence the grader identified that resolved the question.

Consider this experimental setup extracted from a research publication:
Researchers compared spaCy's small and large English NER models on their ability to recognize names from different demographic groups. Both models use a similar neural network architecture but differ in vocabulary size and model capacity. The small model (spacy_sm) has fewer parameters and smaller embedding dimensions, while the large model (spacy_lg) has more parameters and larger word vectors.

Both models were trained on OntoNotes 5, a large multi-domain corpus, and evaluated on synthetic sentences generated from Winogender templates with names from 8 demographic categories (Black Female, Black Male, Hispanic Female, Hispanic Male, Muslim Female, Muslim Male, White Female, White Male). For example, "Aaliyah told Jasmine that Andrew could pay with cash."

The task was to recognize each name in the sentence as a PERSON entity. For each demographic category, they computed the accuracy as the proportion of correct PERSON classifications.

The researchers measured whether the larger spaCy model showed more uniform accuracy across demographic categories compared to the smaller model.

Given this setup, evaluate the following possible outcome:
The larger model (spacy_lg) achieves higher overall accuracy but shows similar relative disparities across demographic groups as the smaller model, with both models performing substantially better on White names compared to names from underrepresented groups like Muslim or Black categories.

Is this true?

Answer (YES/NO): NO